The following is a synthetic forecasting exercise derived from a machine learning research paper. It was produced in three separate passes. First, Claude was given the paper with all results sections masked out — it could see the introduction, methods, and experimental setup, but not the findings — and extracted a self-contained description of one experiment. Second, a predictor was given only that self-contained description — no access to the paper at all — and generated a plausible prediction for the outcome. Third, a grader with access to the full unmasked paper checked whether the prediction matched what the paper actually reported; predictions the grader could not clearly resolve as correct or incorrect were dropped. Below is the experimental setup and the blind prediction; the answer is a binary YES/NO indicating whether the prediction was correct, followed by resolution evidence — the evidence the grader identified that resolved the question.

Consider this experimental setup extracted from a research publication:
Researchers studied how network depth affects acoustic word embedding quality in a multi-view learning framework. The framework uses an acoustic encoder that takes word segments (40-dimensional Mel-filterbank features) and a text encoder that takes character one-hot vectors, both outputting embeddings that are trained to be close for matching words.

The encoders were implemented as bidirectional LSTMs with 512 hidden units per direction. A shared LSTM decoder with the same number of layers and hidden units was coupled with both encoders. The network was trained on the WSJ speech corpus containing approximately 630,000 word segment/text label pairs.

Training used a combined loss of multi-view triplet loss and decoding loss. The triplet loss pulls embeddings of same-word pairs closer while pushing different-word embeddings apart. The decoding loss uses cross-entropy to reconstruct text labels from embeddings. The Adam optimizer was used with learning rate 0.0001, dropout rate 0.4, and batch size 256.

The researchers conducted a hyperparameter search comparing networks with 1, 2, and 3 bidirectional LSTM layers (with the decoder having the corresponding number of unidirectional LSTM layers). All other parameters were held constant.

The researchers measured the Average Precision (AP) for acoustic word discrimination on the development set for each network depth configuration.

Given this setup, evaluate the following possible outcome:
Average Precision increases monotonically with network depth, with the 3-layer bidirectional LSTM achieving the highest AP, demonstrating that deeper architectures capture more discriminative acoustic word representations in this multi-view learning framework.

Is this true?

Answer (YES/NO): YES